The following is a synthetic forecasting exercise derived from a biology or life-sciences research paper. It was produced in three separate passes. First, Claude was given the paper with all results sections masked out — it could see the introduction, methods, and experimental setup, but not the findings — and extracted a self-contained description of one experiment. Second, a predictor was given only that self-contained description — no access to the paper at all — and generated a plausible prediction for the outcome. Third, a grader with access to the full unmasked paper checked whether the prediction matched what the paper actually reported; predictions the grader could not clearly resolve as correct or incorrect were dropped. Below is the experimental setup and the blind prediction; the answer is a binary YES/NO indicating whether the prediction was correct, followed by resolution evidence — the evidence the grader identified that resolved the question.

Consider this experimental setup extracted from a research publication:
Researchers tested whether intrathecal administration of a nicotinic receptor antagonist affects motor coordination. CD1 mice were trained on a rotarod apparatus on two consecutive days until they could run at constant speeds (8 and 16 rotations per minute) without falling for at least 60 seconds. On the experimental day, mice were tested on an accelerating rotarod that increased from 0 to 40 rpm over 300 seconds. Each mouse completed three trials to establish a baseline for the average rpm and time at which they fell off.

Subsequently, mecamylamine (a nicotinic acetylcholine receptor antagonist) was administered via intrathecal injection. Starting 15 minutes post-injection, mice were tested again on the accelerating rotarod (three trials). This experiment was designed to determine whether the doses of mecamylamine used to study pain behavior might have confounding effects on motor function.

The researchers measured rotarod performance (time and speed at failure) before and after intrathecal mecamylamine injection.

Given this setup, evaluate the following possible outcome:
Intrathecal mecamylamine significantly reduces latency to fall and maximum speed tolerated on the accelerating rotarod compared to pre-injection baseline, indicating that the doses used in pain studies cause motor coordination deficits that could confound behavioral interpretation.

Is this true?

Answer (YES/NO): NO